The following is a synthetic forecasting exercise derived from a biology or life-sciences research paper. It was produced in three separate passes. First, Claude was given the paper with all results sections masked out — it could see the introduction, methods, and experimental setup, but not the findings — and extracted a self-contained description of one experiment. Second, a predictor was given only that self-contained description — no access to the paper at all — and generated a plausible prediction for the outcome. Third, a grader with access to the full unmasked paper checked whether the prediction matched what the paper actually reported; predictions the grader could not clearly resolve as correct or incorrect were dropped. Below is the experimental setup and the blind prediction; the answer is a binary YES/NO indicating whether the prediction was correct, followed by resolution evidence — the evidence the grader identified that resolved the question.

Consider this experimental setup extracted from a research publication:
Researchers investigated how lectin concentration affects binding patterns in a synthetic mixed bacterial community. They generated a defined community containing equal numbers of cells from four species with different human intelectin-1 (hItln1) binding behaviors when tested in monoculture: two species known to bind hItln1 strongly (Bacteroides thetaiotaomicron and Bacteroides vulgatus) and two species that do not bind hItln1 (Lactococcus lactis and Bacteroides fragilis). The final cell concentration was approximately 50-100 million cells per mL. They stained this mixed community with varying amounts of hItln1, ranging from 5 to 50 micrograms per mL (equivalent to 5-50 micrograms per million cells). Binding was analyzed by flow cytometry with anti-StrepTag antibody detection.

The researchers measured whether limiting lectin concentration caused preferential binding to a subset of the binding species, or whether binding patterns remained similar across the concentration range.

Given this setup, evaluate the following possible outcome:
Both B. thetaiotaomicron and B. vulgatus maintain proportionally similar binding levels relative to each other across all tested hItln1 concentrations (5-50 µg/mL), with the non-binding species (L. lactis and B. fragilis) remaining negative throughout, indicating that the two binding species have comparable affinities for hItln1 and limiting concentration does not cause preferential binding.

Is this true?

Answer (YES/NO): NO